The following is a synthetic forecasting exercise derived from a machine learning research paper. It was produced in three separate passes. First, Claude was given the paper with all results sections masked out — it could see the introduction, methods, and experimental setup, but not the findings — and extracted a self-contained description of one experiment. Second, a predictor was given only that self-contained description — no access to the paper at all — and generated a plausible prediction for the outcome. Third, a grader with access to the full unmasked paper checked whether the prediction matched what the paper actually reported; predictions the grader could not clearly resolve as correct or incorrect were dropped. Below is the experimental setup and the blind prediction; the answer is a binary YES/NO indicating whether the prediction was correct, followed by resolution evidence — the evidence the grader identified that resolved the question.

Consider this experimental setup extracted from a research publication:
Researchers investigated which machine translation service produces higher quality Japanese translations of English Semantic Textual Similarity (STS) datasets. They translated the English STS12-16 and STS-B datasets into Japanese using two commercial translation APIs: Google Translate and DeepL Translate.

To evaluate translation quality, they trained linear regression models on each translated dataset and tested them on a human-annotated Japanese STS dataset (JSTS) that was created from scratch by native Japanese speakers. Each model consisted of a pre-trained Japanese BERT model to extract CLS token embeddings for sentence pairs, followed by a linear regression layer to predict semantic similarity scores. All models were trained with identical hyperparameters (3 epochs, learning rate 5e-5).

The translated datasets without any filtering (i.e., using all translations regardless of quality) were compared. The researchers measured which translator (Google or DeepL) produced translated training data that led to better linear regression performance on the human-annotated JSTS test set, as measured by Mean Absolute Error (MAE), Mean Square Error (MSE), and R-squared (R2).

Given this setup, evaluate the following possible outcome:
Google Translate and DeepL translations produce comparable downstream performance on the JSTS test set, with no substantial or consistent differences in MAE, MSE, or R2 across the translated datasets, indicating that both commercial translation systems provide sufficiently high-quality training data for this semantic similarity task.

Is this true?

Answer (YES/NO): NO